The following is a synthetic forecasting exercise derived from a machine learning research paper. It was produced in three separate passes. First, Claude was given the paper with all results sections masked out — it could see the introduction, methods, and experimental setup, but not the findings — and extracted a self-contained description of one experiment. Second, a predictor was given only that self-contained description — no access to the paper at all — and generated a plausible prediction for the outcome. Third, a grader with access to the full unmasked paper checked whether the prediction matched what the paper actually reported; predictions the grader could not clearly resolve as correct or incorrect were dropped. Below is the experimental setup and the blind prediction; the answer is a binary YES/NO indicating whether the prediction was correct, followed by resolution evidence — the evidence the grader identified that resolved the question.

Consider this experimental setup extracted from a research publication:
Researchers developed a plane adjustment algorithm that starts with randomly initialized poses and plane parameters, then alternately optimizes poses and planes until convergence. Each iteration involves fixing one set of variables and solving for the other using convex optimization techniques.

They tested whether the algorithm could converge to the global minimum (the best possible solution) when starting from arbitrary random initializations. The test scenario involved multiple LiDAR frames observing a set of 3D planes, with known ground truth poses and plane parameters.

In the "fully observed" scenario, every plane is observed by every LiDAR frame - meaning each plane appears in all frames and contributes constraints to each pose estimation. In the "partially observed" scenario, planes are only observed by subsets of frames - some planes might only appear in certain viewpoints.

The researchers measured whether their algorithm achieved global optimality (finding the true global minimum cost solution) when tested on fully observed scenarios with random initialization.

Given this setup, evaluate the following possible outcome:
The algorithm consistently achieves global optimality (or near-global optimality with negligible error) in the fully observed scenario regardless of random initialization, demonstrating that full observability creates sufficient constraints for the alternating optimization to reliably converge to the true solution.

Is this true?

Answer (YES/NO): YES